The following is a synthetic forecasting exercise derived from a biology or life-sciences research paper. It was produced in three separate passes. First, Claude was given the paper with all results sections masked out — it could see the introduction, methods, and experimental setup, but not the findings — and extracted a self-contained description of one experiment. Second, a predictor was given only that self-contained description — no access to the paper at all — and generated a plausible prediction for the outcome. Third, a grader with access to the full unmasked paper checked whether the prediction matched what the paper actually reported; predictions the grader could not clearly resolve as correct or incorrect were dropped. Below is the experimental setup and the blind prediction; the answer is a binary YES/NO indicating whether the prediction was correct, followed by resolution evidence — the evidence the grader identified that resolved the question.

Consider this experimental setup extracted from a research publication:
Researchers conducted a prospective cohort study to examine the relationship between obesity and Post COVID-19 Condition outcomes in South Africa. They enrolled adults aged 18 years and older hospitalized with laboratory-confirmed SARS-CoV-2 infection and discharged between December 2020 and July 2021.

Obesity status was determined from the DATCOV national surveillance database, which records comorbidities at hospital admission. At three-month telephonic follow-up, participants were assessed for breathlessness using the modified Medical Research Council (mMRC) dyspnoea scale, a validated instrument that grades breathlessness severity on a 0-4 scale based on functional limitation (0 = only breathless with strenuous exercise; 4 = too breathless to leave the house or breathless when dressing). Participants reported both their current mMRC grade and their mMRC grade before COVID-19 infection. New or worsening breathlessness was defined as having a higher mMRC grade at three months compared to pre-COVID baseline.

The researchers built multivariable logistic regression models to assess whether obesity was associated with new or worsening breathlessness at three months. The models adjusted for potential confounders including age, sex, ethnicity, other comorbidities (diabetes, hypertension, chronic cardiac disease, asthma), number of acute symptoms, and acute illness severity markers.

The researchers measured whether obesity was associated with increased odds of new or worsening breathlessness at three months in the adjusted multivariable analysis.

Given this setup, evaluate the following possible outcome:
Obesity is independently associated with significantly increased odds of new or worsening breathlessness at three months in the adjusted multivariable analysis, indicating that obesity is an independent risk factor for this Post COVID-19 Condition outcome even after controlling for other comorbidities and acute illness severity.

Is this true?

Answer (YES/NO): YES